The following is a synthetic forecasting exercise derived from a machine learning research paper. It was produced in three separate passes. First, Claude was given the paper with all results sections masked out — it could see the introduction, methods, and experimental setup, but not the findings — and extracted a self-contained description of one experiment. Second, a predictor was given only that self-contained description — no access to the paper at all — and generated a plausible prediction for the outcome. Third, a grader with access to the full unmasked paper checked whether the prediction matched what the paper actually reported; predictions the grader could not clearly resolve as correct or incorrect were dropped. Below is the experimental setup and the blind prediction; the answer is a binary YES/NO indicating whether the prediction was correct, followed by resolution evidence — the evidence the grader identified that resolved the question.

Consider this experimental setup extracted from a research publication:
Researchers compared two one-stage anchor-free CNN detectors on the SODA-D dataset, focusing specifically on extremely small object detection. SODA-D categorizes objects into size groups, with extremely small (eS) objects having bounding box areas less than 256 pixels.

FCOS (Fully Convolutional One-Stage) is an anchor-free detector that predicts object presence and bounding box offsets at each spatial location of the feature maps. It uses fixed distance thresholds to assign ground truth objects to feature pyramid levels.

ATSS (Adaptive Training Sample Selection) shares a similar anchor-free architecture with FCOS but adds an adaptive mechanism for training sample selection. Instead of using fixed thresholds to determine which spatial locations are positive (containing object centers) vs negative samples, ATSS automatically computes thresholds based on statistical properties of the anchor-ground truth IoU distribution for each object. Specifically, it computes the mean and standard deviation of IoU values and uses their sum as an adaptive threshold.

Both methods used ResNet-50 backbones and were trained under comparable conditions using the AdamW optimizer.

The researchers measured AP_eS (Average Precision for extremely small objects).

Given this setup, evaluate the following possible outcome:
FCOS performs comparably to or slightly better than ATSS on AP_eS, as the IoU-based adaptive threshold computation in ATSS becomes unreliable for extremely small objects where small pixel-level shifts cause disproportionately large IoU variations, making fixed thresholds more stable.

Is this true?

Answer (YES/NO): NO